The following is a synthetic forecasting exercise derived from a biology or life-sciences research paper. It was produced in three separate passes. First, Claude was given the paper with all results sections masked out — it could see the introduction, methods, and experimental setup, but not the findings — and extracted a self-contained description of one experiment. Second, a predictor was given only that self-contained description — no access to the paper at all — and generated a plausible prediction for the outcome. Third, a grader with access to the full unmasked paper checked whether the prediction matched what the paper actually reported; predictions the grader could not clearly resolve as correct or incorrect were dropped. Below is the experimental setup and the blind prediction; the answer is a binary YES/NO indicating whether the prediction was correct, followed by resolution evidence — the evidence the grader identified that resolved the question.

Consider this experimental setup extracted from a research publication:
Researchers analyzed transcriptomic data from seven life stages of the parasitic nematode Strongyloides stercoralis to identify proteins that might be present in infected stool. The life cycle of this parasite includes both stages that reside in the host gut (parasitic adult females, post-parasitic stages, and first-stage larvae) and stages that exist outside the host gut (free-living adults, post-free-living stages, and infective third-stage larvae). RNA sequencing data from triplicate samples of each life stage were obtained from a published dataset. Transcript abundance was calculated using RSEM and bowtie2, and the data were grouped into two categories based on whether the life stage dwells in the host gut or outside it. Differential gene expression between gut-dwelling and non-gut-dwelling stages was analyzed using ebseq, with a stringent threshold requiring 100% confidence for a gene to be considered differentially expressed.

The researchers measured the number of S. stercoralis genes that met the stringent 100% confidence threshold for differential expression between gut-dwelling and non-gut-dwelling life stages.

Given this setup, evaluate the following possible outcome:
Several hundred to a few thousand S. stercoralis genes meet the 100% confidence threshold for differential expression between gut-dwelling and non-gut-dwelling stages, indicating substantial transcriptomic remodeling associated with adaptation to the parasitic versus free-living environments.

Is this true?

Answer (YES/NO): YES